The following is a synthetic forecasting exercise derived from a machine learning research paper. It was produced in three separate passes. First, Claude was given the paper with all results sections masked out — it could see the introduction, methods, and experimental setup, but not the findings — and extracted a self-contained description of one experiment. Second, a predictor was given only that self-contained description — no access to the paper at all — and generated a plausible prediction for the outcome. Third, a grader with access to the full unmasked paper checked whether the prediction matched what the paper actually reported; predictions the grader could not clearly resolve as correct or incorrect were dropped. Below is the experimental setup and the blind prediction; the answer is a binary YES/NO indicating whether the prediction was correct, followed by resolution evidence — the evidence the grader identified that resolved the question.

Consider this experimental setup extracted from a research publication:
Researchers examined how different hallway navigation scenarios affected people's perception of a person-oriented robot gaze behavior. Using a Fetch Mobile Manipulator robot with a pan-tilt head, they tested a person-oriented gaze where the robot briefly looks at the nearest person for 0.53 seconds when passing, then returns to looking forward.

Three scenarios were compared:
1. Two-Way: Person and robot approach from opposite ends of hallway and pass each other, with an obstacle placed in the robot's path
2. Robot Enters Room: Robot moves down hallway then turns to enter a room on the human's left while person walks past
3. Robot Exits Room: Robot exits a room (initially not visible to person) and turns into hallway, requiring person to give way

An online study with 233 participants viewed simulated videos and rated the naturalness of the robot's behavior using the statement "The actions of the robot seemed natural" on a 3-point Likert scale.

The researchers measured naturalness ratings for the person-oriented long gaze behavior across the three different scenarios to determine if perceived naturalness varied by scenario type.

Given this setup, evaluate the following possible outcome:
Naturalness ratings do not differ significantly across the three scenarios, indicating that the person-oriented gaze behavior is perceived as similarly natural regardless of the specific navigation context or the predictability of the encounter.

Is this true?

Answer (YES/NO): YES